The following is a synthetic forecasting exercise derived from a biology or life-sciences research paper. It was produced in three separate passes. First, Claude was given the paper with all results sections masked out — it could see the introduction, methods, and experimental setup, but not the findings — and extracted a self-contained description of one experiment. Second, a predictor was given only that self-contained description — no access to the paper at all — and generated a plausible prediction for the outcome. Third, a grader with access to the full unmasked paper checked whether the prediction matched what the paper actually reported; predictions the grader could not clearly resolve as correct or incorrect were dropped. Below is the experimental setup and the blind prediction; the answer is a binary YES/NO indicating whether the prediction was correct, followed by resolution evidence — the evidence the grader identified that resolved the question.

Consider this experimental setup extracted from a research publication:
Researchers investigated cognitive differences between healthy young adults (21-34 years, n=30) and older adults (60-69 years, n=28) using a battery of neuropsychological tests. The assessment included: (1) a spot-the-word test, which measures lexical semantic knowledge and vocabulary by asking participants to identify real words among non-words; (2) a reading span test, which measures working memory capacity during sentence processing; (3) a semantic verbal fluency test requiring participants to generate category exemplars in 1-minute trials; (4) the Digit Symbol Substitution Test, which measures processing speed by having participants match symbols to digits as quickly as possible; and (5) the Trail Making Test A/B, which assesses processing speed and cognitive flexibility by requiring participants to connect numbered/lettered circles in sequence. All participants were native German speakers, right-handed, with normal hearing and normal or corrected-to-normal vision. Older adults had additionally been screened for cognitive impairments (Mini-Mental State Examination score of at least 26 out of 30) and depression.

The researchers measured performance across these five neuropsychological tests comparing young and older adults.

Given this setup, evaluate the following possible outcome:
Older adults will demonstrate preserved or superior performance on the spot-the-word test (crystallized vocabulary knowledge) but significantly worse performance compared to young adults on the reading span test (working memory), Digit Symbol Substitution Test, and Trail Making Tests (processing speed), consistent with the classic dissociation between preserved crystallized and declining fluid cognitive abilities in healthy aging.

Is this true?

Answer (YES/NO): YES